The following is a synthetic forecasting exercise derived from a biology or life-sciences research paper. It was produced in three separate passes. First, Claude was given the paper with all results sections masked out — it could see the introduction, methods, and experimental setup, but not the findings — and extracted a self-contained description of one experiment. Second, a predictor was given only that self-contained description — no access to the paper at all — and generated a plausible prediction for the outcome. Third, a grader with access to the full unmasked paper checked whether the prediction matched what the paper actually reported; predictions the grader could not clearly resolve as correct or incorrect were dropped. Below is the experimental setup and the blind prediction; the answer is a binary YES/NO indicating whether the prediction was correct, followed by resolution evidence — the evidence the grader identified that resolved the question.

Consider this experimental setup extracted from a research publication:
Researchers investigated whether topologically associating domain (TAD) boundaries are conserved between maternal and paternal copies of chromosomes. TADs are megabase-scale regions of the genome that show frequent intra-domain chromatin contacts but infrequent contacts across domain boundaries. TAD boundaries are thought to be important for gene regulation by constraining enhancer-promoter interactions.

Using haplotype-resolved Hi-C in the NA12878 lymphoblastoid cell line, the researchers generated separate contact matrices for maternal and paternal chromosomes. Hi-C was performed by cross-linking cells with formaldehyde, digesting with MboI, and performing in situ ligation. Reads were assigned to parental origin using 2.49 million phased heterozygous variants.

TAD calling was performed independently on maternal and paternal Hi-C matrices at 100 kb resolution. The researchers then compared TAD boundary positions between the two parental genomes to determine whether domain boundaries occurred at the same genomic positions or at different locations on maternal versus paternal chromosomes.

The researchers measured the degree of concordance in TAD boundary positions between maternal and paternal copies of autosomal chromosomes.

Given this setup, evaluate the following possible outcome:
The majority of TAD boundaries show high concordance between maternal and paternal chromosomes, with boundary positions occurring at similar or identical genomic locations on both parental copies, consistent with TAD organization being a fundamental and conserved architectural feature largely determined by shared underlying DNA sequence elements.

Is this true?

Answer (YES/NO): NO